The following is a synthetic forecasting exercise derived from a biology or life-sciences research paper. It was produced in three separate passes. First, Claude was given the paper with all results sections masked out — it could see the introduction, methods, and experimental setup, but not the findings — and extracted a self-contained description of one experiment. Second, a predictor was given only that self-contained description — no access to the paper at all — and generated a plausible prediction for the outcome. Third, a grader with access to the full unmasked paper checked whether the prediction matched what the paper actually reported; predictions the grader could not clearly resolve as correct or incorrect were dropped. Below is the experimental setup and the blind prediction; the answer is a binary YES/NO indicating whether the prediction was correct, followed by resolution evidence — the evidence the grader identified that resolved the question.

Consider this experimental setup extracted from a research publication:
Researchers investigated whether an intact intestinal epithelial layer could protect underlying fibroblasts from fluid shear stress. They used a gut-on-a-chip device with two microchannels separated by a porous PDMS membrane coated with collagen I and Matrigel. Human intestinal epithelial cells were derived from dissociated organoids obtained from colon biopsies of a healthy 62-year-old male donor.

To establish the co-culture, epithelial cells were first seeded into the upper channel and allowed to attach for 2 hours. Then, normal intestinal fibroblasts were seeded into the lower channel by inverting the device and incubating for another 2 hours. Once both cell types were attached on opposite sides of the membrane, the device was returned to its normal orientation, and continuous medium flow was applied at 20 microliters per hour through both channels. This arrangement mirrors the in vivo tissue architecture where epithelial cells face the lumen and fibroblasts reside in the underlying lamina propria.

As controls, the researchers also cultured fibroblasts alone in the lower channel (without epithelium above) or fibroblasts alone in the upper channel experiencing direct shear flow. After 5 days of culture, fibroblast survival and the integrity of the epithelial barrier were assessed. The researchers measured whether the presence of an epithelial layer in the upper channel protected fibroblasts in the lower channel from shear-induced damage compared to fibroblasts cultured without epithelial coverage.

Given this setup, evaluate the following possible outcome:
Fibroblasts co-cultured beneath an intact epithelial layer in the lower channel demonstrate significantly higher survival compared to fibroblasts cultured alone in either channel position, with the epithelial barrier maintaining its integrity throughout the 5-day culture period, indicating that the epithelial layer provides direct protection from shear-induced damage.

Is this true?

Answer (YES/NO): YES